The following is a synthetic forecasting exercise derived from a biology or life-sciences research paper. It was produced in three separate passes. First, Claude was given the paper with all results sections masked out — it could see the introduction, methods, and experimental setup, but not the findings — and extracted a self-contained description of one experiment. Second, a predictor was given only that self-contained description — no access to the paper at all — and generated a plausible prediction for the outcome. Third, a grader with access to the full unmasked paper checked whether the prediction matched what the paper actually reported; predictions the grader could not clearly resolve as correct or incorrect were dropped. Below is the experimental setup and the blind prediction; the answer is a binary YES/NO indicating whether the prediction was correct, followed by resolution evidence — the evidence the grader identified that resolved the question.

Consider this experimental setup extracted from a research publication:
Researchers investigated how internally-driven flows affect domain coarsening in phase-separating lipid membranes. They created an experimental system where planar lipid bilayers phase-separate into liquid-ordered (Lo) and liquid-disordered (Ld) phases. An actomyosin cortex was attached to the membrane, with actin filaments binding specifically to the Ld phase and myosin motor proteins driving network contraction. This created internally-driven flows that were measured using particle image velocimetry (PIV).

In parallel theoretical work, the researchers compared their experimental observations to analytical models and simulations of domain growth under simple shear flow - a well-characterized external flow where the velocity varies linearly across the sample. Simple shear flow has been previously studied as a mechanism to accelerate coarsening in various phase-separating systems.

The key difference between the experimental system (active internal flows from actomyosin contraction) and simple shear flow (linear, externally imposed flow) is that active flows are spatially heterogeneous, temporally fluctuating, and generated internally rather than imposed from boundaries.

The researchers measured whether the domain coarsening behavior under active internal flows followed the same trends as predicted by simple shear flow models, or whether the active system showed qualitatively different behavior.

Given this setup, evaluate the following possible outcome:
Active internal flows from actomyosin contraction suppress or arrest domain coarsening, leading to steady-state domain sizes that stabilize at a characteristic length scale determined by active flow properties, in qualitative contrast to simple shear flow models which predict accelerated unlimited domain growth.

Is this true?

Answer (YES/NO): NO